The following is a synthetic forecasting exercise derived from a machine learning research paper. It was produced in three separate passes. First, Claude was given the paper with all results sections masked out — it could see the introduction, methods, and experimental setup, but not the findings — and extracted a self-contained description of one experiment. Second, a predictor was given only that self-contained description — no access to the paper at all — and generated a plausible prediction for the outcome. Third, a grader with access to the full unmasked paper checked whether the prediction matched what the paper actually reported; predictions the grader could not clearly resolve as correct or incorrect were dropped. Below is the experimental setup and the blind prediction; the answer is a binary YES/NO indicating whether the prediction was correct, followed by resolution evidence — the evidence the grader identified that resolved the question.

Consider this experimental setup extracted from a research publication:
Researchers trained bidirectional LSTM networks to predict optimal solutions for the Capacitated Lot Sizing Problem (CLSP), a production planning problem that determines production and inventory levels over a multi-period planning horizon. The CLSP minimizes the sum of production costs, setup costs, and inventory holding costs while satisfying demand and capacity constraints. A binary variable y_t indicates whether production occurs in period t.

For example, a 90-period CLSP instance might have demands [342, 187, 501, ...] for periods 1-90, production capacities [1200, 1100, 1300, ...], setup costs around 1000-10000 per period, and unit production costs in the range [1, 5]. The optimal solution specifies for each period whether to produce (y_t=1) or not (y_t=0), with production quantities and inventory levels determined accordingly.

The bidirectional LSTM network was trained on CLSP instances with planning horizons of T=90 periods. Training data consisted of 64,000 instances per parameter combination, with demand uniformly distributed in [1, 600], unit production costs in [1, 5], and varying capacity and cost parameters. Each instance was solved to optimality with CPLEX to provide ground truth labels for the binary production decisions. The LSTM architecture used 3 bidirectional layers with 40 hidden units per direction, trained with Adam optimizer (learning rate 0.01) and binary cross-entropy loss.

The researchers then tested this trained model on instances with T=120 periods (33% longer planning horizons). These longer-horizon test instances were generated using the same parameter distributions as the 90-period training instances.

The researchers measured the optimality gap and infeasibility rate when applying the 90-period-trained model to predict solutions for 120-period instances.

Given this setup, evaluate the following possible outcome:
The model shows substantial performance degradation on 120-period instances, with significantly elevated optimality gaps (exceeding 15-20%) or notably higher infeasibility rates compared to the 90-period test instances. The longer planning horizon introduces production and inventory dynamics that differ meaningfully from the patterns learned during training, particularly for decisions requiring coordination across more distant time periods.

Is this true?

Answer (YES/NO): NO